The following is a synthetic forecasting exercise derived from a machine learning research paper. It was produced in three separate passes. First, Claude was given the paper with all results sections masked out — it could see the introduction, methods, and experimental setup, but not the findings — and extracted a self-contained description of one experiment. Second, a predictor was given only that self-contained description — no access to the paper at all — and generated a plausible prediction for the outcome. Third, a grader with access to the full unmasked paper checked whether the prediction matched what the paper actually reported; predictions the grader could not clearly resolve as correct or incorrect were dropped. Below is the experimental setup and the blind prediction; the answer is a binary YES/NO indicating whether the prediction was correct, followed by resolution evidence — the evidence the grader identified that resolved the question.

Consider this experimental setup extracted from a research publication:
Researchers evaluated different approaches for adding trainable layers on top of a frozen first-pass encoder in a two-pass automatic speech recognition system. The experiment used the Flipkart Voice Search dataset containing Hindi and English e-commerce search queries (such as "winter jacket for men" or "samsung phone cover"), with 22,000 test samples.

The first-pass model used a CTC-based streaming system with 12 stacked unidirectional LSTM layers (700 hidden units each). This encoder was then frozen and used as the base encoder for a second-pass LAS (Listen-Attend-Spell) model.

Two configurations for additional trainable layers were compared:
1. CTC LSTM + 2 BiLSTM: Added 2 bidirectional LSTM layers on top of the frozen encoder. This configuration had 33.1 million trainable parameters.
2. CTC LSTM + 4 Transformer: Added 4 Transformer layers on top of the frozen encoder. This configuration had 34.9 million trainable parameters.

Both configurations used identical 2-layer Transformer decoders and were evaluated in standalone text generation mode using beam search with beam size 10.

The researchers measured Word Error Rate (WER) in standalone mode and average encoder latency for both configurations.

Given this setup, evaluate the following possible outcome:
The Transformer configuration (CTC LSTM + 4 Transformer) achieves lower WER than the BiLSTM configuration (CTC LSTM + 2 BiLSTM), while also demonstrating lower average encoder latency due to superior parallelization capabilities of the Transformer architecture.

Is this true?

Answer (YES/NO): NO